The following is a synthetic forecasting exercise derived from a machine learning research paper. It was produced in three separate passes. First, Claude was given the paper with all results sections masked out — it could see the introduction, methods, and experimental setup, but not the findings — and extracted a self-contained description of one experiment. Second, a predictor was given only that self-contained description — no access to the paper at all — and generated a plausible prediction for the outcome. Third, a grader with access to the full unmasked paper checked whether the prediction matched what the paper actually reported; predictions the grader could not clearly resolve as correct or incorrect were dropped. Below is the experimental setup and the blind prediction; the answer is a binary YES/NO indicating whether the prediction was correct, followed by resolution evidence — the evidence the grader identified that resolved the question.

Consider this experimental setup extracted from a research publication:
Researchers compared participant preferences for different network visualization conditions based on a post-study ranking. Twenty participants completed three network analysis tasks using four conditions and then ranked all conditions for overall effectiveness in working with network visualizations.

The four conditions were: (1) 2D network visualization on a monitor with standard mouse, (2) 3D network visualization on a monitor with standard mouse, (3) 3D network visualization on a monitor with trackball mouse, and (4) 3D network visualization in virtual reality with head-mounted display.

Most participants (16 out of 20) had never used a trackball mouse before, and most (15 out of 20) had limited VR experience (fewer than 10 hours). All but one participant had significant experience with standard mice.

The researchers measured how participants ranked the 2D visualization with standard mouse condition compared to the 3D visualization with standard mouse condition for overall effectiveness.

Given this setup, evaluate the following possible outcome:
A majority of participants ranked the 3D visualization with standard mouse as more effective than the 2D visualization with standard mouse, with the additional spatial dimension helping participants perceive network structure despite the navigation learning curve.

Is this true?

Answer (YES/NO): YES